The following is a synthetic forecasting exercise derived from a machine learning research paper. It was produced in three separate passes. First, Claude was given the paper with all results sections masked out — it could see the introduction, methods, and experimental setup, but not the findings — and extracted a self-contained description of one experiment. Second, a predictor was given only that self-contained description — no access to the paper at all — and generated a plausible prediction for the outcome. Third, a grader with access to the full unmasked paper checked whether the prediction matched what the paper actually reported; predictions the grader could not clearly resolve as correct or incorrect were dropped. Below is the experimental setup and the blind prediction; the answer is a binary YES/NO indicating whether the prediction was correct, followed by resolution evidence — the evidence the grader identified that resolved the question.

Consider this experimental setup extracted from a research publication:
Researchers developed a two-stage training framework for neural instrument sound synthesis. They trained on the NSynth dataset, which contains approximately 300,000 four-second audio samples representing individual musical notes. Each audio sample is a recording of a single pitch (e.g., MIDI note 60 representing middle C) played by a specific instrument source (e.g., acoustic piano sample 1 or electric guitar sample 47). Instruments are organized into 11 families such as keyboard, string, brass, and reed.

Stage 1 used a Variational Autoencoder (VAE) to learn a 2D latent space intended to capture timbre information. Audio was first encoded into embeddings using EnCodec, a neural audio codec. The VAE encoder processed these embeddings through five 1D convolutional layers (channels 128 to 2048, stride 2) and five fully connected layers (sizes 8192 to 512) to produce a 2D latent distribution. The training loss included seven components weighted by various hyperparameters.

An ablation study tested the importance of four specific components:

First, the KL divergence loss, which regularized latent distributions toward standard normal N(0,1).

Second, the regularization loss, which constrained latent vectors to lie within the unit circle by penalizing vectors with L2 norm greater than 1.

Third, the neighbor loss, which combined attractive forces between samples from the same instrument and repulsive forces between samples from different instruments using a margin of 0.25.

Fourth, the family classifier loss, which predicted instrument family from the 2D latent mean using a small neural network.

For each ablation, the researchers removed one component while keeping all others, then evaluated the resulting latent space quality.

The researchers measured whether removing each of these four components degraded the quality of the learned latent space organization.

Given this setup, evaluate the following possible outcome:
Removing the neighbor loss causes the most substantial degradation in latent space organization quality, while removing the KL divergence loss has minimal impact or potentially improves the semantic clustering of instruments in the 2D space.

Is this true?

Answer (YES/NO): NO